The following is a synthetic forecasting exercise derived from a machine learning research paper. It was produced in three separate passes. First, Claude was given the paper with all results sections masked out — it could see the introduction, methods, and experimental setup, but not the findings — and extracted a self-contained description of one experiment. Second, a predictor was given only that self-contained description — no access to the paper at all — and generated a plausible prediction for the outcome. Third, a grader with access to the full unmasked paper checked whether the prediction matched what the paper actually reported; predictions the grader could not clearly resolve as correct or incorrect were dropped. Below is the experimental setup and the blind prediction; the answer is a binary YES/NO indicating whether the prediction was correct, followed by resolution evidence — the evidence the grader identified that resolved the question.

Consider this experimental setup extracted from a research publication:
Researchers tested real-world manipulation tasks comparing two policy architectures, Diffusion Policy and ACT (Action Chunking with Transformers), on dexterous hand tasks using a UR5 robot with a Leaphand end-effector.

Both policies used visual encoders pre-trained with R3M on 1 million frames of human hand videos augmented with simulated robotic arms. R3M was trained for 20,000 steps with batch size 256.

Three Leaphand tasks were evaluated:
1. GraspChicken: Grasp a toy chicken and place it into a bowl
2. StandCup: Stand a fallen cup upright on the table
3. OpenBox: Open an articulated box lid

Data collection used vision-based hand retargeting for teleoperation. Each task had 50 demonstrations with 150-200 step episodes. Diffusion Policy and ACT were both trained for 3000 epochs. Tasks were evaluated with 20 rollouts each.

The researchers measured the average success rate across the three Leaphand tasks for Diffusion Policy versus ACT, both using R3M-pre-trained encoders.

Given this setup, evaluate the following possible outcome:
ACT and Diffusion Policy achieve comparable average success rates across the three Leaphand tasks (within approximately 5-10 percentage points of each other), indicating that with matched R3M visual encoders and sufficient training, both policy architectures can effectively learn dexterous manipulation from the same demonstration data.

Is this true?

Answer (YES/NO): YES